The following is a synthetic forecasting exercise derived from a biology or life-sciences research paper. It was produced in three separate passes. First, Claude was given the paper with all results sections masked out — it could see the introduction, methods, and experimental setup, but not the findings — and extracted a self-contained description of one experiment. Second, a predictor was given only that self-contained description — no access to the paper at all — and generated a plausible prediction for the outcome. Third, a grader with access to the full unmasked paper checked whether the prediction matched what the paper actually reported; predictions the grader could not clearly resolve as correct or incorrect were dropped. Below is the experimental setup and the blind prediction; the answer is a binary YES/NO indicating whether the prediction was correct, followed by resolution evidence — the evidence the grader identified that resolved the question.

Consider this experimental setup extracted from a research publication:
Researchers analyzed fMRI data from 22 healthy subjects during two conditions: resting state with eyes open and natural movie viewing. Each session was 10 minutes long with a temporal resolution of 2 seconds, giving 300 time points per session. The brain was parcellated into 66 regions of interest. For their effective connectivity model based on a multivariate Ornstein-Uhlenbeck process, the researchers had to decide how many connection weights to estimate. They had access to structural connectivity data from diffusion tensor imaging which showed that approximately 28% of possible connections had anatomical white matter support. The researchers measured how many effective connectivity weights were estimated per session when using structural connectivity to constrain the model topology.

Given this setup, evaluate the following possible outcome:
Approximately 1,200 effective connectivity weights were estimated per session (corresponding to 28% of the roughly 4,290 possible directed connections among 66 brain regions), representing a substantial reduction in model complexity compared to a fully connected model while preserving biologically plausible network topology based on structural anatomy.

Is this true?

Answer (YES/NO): YES